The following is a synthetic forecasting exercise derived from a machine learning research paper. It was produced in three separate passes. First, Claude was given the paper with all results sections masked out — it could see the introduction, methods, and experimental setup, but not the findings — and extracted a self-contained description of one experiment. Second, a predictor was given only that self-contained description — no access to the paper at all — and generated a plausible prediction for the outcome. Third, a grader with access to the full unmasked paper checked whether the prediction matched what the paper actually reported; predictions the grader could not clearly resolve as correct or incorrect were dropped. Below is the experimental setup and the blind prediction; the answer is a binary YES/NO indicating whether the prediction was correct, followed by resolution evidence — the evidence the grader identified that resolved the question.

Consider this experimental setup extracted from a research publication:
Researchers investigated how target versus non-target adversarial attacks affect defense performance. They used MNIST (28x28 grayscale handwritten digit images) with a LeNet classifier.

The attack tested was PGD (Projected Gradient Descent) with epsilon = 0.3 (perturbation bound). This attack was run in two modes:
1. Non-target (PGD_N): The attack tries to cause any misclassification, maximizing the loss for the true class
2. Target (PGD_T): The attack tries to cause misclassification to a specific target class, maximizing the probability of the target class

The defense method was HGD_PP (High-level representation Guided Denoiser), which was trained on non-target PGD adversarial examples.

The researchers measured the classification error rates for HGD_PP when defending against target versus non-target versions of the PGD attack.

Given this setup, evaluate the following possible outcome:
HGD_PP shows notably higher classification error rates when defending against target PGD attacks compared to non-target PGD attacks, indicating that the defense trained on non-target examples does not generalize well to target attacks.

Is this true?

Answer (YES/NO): NO